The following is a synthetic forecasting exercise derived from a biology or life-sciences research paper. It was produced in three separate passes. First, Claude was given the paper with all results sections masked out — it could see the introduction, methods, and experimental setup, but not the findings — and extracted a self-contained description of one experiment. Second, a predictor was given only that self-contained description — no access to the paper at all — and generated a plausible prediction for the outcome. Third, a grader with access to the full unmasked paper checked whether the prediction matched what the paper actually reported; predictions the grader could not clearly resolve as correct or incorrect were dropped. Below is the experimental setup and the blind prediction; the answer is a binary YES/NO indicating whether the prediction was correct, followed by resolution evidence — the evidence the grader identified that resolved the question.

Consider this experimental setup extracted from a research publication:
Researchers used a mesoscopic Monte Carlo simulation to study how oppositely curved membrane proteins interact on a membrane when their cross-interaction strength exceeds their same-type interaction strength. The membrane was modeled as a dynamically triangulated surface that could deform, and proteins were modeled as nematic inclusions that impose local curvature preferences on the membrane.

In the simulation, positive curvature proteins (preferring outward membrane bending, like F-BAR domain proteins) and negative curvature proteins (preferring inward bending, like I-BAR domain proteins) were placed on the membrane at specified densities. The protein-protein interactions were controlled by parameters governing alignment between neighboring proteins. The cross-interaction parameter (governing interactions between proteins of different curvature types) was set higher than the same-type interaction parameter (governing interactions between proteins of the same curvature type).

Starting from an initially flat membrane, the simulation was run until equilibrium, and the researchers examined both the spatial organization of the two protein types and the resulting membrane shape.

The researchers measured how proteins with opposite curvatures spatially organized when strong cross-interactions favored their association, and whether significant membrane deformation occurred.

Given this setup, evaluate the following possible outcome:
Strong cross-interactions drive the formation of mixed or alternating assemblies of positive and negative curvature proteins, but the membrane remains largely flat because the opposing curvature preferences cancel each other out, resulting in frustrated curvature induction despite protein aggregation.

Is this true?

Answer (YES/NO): YES